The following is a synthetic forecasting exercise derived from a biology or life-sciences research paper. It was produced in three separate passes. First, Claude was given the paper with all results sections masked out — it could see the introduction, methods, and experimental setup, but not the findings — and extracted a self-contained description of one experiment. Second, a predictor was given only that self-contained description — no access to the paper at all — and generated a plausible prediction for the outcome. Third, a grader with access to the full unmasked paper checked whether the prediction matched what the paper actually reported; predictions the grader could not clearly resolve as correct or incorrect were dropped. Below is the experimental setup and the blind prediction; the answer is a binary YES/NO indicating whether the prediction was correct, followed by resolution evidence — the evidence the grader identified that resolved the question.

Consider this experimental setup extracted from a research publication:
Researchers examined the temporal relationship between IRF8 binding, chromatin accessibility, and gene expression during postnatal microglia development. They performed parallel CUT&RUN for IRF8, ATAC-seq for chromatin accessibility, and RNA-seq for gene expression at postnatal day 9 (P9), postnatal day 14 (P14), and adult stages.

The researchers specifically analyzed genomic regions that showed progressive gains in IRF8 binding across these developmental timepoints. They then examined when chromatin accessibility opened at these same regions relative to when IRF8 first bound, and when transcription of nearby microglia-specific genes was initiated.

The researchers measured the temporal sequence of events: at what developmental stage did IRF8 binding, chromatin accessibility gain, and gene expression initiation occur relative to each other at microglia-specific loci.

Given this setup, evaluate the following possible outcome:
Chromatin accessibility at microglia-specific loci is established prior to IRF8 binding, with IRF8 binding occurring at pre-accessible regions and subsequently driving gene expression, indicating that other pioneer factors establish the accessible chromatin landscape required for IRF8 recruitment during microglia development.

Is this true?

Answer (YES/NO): NO